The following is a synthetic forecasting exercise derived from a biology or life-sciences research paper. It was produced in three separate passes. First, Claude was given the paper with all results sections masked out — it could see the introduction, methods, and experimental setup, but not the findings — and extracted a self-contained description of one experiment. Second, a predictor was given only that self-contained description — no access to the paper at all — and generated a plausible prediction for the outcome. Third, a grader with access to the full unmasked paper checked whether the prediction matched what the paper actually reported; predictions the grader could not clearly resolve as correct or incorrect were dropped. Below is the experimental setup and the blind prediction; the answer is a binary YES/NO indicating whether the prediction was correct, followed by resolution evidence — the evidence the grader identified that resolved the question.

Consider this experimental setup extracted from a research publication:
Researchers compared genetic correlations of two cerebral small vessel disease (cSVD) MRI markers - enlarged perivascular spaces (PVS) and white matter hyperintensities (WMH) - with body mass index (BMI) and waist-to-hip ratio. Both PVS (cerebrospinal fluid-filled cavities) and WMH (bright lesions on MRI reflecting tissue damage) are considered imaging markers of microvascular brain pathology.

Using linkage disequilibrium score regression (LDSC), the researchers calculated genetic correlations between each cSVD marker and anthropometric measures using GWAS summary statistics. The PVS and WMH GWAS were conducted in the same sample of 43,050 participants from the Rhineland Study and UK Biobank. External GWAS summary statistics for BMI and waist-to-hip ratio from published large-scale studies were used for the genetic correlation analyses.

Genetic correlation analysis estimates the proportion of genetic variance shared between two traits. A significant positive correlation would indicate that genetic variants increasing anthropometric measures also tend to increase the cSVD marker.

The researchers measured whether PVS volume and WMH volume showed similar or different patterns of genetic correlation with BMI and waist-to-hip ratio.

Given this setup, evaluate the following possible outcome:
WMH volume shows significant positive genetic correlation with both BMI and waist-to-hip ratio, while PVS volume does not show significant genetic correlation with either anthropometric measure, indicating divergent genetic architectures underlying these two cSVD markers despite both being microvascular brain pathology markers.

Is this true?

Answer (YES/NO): YES